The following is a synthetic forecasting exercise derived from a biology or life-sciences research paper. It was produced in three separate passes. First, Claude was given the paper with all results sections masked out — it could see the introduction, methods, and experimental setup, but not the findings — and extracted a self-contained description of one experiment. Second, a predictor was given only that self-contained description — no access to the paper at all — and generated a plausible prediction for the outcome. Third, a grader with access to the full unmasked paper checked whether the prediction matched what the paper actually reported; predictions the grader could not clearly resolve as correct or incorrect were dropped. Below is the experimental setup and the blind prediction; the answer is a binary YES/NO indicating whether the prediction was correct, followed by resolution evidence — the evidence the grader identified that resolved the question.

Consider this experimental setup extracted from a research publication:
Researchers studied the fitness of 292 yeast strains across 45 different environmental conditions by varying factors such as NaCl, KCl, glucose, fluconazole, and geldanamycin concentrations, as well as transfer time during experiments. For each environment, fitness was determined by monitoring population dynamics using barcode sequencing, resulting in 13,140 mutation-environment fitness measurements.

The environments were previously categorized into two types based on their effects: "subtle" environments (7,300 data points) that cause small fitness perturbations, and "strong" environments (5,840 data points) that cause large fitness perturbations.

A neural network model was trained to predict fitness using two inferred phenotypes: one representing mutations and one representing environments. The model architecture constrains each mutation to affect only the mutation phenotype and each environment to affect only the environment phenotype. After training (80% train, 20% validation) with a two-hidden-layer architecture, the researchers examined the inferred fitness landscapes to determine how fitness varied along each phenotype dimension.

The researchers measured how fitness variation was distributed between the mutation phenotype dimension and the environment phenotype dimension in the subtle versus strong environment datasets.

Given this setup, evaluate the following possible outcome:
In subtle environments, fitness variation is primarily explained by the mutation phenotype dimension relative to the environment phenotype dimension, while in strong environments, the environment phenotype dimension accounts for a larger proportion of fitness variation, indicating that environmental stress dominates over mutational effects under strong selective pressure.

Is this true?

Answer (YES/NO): YES